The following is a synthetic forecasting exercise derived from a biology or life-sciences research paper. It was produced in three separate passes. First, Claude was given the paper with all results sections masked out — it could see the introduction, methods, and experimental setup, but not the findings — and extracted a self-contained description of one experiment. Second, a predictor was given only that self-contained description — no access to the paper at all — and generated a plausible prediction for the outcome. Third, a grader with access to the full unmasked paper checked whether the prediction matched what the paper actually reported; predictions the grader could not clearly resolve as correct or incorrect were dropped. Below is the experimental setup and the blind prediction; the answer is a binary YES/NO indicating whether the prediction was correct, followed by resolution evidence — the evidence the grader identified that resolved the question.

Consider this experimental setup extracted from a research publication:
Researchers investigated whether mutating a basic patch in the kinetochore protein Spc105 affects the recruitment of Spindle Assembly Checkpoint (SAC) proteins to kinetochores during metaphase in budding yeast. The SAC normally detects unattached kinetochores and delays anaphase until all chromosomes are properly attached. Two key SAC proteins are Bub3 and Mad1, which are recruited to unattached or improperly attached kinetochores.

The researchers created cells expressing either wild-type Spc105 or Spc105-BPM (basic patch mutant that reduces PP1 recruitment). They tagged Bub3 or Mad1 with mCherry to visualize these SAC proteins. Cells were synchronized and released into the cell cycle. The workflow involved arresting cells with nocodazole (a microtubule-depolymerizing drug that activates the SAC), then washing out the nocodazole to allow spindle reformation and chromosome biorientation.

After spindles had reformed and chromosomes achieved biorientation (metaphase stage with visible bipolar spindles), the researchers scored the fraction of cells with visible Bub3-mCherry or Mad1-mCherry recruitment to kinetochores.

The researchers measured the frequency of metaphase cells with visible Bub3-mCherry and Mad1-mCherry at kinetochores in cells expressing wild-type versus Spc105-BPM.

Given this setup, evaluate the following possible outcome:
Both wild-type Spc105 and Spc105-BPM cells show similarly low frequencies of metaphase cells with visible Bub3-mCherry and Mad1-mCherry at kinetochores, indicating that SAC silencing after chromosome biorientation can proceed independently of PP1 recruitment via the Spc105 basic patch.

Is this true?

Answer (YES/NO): NO